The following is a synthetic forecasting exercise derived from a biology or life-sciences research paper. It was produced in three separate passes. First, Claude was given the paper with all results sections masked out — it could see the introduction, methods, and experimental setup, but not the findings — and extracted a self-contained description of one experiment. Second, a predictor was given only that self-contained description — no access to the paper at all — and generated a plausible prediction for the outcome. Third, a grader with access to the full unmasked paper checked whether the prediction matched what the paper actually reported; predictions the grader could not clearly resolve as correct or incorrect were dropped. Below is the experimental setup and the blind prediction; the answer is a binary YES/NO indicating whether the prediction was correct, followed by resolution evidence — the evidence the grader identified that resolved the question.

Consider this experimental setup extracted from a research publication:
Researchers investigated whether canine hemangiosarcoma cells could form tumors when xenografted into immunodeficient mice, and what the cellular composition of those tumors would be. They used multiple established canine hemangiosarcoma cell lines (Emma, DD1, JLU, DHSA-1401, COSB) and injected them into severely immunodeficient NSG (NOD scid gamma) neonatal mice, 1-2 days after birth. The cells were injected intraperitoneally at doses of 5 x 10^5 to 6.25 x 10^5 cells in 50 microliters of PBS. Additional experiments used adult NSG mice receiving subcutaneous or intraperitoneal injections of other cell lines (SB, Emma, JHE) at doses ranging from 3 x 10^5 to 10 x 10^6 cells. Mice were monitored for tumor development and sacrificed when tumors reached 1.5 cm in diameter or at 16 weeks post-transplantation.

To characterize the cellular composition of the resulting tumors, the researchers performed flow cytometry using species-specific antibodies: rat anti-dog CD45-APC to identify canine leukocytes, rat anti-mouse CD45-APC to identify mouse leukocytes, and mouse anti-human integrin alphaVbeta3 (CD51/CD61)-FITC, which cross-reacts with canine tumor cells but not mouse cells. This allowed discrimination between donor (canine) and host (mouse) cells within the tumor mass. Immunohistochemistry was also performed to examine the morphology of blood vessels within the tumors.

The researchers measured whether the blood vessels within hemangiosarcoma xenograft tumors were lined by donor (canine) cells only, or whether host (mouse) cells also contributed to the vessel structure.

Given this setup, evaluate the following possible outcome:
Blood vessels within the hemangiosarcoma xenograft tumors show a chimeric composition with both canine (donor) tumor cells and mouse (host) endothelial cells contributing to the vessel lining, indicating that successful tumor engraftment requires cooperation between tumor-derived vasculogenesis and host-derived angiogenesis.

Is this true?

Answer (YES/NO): YES